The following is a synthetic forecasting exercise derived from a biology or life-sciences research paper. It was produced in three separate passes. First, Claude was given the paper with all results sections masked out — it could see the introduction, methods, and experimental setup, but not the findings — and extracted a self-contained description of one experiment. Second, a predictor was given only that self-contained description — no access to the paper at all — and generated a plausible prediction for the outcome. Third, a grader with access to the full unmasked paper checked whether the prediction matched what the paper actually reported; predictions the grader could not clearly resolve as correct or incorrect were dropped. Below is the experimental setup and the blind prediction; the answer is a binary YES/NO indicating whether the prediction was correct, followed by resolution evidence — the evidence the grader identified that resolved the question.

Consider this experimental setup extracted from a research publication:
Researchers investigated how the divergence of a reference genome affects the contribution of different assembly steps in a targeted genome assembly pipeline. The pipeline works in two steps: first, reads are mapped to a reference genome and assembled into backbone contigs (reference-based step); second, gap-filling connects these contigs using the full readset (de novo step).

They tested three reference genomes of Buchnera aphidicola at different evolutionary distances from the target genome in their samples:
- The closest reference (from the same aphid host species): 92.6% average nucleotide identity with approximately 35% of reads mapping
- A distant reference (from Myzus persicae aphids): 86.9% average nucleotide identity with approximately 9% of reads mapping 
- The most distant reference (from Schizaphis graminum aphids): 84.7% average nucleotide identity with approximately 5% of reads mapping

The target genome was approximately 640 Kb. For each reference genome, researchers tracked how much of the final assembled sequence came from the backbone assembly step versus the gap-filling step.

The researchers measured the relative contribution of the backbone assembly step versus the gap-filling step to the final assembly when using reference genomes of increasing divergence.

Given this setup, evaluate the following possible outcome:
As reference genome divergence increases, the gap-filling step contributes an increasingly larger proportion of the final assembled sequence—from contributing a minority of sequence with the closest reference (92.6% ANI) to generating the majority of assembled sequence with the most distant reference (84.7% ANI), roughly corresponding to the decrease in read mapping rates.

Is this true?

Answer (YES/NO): YES